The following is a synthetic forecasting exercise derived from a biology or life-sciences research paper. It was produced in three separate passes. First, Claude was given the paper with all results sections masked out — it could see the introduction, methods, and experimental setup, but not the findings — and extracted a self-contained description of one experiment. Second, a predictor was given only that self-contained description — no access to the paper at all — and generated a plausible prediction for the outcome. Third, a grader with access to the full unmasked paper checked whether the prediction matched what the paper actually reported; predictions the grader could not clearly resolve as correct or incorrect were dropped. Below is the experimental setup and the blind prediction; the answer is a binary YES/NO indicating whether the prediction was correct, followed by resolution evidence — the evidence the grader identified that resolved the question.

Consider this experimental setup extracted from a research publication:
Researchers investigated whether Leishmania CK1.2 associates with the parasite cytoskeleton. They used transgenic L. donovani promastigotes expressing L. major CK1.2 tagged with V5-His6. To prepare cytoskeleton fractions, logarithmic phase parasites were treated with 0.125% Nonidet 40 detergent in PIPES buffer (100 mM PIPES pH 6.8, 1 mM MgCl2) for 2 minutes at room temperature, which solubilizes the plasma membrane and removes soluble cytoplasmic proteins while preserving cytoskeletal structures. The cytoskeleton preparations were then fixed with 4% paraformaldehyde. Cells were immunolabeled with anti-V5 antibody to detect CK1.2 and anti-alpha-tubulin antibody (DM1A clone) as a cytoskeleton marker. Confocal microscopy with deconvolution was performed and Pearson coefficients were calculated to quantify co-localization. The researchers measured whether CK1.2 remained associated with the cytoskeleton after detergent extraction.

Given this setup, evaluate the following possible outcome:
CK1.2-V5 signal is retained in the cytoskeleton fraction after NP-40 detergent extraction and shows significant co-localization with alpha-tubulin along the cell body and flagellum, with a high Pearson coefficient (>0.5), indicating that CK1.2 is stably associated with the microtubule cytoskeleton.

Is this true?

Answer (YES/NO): NO